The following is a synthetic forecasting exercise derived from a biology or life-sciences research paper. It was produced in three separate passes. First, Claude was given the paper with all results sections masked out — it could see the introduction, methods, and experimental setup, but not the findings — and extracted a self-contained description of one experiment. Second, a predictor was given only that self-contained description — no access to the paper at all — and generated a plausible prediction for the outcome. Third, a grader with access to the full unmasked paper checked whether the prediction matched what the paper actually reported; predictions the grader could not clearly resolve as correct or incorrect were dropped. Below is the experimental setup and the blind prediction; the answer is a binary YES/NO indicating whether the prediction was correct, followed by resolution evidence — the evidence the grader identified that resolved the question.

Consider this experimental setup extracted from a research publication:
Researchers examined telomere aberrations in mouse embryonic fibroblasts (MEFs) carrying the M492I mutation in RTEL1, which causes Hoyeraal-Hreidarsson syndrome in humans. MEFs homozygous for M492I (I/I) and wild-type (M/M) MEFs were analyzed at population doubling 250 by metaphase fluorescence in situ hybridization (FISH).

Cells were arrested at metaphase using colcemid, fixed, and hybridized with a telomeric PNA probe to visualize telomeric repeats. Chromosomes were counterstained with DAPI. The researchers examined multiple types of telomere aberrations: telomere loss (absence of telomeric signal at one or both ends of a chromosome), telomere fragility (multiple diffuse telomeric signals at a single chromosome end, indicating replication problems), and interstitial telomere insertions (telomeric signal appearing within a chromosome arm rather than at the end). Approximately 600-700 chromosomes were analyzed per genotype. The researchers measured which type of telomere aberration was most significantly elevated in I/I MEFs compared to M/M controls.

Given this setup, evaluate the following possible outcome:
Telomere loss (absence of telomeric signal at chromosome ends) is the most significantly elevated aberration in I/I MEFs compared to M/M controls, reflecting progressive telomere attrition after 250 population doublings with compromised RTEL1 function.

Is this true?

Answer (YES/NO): NO